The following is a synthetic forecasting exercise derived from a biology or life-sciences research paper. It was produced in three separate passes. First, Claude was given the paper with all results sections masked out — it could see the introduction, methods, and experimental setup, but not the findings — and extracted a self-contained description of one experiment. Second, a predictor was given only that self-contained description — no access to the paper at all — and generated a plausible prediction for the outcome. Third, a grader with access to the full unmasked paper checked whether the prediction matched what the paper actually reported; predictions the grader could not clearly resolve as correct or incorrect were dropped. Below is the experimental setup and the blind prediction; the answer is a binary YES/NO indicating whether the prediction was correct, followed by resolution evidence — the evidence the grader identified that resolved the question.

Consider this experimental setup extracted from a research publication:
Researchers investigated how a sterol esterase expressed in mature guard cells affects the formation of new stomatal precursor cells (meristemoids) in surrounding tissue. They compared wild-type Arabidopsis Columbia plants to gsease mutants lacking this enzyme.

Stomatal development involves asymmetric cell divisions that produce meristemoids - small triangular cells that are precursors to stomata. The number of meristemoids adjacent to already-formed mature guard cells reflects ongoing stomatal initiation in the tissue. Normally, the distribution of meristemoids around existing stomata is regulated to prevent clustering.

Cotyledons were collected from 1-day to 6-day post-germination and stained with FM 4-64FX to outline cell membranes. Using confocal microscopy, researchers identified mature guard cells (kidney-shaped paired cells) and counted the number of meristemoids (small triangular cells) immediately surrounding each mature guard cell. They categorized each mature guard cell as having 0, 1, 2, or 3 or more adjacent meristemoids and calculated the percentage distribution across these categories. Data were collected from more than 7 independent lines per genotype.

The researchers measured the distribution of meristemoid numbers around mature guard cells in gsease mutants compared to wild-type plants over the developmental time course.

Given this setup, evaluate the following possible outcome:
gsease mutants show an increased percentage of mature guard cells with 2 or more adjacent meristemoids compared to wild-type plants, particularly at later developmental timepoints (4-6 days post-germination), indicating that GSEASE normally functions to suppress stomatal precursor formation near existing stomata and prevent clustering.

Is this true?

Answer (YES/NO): NO